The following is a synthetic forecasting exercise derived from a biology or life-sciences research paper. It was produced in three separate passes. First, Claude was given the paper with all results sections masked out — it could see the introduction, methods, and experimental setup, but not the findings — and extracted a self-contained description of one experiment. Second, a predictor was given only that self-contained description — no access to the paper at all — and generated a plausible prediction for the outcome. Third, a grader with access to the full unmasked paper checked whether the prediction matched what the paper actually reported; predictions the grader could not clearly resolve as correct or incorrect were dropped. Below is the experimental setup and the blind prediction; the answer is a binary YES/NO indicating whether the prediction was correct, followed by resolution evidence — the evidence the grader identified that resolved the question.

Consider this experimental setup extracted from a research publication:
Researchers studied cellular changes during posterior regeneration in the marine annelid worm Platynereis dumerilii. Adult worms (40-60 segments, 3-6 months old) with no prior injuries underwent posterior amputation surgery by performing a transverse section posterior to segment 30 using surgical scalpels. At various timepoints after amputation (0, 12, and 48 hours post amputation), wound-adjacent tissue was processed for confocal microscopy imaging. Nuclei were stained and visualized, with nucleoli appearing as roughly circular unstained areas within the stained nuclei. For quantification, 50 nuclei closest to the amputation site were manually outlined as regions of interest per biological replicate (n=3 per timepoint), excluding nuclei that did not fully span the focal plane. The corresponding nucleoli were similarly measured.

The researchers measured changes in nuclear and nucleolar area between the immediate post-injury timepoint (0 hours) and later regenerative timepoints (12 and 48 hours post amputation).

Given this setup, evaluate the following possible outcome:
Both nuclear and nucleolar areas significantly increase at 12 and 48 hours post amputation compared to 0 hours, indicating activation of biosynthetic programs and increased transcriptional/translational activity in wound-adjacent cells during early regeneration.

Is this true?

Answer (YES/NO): YES